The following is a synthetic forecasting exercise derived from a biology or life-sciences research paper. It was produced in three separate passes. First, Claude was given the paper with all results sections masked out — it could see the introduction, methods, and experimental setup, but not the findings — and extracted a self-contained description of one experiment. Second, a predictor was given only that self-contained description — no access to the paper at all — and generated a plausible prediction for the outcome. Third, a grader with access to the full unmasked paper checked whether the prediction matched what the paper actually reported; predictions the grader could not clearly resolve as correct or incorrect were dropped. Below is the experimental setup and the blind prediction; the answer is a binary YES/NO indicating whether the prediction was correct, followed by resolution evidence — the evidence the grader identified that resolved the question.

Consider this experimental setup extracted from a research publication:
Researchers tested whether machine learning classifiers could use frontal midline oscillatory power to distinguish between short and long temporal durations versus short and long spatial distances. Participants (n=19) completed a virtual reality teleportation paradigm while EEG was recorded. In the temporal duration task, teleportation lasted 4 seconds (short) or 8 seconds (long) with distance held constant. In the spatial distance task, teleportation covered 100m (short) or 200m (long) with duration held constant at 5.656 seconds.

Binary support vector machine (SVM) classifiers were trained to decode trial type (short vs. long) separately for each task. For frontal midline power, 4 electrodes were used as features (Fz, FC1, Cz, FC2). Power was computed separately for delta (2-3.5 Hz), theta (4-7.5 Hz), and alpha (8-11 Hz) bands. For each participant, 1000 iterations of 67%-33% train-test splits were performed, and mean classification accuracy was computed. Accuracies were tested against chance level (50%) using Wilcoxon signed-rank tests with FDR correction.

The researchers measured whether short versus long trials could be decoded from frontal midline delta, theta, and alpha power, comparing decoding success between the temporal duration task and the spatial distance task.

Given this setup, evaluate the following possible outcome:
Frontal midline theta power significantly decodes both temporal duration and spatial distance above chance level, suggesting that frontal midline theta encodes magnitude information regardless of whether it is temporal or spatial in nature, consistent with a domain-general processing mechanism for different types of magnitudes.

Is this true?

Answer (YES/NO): NO